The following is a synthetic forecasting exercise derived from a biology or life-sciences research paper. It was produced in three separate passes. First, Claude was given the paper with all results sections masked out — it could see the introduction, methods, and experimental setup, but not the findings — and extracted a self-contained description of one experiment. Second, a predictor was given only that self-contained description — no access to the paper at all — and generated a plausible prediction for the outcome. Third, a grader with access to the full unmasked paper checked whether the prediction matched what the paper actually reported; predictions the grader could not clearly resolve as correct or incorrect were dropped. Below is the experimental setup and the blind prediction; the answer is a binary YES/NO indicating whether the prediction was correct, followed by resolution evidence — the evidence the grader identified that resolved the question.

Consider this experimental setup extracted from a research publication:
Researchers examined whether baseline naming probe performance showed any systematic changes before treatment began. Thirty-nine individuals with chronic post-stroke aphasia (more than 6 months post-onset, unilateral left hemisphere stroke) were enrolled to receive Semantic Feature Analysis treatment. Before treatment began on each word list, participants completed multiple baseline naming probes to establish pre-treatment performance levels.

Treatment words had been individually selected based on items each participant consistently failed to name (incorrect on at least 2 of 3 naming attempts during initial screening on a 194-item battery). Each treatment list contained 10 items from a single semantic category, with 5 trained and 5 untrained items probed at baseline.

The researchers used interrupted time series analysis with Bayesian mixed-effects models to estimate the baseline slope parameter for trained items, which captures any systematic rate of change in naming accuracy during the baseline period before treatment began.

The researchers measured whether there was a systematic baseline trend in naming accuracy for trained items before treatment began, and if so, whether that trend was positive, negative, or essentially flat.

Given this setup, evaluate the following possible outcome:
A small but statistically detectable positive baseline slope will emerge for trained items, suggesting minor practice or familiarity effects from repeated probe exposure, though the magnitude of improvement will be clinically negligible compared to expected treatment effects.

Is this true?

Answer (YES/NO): YES